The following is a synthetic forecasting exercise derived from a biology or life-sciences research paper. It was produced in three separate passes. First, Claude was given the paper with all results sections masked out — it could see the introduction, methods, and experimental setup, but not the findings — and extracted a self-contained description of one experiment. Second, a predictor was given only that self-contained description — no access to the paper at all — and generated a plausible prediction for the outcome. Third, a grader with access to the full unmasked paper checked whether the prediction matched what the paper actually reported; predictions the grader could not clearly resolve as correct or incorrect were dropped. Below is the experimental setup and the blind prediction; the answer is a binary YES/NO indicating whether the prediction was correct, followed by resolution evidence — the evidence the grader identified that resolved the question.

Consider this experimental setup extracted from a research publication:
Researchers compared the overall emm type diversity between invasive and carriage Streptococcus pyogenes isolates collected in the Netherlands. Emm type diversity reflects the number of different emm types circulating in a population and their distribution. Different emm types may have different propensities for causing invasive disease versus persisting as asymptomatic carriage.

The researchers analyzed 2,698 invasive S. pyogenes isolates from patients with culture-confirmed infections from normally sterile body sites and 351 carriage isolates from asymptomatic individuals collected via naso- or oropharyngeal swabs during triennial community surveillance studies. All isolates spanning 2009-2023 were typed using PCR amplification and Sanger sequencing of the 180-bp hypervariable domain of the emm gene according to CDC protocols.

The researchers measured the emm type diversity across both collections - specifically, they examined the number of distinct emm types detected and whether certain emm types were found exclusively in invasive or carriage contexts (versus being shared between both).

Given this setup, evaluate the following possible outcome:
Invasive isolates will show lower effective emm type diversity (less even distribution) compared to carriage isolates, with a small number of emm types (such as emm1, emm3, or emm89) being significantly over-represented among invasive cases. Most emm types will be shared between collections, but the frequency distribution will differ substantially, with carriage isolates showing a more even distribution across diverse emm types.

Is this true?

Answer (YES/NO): YES